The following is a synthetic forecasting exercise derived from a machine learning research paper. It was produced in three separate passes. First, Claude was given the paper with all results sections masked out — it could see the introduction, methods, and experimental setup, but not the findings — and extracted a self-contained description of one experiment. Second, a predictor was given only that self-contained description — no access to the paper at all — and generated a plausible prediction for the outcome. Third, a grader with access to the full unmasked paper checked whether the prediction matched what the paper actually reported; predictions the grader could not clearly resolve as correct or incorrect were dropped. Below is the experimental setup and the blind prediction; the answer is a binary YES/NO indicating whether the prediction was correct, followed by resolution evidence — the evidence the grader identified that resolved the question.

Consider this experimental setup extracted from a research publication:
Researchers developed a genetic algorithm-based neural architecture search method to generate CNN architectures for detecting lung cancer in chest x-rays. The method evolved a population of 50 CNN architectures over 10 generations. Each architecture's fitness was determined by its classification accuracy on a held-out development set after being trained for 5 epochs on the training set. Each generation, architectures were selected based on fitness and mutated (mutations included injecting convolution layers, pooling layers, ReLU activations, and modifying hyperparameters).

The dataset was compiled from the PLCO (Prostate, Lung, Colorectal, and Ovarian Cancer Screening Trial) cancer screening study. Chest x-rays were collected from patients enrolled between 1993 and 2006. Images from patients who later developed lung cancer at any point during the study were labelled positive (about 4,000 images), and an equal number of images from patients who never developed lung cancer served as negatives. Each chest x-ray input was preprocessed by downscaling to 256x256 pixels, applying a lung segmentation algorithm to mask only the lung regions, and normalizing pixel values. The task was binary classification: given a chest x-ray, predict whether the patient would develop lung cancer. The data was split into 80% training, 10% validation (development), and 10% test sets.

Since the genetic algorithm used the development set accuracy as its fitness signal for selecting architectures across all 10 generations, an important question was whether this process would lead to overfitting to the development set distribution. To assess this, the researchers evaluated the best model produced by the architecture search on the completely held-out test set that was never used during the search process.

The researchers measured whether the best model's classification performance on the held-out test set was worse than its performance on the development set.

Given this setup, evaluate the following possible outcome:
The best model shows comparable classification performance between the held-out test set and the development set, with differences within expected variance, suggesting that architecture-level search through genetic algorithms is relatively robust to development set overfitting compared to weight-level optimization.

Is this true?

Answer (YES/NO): YES